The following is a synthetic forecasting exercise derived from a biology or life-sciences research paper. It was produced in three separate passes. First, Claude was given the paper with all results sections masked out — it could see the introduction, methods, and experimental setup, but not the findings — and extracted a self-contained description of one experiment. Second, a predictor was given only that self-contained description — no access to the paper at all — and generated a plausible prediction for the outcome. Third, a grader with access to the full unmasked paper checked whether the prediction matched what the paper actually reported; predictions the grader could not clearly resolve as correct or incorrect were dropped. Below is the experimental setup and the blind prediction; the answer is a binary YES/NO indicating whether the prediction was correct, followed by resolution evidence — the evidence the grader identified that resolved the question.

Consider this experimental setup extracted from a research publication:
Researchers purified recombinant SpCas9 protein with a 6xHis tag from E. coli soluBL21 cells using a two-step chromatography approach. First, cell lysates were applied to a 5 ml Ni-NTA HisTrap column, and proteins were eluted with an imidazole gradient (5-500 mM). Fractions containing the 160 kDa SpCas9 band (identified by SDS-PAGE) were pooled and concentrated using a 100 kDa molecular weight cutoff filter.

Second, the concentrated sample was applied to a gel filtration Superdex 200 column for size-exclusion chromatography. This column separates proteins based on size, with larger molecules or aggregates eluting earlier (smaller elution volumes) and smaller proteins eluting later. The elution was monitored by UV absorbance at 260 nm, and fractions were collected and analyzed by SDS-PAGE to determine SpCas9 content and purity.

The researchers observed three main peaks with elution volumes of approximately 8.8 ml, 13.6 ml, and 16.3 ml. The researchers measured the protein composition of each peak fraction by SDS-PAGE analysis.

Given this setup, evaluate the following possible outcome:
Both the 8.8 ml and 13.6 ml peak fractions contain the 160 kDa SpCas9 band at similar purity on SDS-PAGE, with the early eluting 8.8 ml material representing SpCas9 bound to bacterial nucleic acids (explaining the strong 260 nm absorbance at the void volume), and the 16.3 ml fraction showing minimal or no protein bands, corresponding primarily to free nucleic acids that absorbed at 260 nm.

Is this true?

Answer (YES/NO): NO